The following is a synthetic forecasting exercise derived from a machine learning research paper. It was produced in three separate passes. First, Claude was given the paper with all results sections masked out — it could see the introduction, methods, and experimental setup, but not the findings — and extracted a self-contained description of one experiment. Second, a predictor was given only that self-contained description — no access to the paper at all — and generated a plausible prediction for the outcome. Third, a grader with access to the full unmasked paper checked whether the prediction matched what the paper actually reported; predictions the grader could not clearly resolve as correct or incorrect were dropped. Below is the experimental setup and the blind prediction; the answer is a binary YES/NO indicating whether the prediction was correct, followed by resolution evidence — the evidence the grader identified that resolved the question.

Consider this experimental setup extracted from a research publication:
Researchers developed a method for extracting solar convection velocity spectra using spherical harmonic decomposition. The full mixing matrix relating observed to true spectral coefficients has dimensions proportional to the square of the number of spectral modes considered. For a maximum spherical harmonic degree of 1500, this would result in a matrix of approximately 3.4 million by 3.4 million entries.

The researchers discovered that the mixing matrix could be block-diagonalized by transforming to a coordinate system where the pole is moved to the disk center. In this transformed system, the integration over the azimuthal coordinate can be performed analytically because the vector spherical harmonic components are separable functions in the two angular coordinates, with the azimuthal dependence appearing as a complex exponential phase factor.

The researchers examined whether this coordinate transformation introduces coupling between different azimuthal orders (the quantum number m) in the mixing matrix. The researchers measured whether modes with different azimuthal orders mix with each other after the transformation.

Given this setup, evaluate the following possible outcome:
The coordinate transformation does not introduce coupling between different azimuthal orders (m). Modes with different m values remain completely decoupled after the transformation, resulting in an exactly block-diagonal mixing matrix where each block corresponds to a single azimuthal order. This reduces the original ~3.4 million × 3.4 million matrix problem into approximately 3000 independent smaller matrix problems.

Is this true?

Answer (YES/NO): YES